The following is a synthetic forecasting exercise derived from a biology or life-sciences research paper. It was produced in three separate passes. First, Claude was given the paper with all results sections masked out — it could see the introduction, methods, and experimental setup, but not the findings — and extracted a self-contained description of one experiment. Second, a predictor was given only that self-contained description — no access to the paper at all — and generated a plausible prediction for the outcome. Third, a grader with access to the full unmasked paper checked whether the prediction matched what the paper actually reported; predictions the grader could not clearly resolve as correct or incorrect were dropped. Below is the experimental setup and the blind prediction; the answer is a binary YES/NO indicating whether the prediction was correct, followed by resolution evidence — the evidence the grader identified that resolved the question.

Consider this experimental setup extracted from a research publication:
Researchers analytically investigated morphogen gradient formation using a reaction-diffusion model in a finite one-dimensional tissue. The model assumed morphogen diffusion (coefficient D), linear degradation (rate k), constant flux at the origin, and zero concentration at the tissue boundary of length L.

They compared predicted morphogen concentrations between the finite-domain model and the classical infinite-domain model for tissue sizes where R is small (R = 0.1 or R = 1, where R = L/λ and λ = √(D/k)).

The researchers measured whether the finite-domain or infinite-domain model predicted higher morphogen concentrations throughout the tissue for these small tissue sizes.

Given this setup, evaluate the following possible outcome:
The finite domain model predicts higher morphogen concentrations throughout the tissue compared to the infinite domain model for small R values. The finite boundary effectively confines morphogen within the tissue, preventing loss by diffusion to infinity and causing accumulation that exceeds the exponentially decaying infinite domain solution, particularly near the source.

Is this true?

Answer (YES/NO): NO